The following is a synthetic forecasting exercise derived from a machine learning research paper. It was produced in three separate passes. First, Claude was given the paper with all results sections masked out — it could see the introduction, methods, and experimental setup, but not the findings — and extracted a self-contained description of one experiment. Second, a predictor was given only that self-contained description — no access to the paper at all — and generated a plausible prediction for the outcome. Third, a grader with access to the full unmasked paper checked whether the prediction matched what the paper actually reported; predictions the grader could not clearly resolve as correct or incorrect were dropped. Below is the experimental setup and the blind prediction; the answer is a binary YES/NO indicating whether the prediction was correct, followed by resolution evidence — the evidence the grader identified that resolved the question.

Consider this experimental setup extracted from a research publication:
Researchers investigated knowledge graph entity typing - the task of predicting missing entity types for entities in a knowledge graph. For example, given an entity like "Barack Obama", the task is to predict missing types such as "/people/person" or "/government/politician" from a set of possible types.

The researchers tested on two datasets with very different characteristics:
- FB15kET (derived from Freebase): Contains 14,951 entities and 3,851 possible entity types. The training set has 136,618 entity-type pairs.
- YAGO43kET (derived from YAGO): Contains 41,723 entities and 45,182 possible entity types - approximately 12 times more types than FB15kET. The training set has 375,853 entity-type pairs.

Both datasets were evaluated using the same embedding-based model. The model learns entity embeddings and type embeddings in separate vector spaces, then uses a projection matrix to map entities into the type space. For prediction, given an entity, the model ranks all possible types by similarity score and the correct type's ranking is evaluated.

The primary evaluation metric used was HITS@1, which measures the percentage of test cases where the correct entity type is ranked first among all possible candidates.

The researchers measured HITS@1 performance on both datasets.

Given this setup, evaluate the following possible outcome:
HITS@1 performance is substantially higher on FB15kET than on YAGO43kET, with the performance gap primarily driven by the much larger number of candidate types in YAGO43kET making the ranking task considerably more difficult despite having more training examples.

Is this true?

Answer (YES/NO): YES